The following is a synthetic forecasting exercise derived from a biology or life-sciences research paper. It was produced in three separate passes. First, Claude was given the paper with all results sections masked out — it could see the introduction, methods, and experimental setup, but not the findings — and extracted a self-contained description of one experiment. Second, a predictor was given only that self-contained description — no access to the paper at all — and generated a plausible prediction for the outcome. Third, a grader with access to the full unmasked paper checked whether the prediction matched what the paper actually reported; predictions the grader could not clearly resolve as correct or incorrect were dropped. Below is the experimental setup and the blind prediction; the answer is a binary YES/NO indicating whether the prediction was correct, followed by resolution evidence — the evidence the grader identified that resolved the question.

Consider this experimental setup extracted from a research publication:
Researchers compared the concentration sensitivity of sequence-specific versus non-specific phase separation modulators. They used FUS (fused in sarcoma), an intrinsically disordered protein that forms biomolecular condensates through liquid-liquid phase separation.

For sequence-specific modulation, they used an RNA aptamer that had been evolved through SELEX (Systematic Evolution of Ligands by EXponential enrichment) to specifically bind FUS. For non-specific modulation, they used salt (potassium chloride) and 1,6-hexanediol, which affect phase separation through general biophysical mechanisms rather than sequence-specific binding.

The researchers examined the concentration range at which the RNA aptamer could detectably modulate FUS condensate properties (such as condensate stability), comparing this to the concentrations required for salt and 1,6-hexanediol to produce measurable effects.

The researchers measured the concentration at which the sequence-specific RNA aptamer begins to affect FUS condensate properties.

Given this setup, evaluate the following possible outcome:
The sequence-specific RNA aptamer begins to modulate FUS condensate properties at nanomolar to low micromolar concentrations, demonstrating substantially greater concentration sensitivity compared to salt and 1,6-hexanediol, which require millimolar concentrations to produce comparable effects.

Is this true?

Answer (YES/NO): YES